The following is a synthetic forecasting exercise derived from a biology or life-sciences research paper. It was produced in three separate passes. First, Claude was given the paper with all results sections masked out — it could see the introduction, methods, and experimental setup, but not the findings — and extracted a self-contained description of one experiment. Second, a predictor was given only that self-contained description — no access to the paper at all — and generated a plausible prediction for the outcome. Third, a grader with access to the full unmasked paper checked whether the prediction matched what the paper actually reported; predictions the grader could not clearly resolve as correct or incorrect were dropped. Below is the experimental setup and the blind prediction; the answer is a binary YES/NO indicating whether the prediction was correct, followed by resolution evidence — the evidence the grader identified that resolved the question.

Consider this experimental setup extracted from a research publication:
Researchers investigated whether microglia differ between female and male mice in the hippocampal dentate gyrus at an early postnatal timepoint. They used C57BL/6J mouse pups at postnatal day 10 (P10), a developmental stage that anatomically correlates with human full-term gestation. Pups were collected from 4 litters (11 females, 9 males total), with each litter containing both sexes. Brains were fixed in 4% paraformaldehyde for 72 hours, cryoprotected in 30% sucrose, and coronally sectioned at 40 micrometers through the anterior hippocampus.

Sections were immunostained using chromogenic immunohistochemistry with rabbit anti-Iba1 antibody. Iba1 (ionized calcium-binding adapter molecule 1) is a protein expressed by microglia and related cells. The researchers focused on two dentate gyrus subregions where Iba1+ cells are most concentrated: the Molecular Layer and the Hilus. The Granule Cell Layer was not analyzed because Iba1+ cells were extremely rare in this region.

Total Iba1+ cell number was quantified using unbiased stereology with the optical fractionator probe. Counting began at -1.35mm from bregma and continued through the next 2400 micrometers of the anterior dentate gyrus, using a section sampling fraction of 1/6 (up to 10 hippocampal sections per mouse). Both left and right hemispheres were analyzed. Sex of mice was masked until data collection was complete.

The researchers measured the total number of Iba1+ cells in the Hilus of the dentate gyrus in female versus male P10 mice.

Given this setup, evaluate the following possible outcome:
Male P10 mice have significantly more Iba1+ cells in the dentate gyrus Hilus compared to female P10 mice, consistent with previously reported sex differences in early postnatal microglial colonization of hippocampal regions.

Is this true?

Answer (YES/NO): NO